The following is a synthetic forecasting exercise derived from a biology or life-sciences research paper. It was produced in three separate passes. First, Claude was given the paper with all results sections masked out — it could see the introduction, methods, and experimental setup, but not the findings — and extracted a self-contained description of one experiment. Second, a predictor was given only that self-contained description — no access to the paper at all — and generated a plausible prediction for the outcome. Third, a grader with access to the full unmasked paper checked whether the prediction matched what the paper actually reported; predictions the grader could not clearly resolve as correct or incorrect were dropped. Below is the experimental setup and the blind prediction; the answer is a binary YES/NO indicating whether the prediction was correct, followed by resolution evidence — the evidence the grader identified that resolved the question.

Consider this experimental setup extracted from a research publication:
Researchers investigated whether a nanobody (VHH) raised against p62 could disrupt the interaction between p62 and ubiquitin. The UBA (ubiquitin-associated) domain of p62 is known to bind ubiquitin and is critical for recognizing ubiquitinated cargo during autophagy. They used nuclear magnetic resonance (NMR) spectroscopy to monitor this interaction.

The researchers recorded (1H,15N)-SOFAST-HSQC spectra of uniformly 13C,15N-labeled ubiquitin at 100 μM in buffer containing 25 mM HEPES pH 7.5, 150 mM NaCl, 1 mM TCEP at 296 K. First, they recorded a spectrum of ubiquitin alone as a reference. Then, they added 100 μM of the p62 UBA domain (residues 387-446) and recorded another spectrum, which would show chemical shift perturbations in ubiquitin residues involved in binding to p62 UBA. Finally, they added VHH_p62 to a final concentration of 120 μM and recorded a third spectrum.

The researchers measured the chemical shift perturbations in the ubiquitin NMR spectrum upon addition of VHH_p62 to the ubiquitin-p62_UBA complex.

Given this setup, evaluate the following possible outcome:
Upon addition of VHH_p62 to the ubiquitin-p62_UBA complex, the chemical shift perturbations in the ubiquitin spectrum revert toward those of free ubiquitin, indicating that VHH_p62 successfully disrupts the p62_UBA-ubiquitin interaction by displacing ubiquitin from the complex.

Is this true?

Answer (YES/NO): YES